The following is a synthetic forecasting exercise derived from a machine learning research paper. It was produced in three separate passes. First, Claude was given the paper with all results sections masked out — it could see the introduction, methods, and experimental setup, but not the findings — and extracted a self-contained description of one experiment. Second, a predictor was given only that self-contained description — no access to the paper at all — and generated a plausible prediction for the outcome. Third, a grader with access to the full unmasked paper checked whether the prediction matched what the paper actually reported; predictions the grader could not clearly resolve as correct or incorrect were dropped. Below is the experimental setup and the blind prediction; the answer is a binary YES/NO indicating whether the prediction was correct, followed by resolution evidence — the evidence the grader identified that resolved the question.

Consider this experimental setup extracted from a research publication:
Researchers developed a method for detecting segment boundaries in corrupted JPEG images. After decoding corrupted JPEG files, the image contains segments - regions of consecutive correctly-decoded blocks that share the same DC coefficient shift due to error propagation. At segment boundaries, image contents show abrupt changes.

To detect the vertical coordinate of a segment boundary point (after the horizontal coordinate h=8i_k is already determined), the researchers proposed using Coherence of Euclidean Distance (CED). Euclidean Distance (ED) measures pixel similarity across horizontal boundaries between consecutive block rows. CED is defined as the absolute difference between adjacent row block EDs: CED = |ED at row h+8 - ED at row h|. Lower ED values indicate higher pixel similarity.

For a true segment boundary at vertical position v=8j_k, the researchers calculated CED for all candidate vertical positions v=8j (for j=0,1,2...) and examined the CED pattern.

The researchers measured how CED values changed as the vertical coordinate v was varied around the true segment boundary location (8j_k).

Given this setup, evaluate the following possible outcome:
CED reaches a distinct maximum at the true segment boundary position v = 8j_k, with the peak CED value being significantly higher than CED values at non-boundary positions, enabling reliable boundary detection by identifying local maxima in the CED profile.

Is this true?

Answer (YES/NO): YES